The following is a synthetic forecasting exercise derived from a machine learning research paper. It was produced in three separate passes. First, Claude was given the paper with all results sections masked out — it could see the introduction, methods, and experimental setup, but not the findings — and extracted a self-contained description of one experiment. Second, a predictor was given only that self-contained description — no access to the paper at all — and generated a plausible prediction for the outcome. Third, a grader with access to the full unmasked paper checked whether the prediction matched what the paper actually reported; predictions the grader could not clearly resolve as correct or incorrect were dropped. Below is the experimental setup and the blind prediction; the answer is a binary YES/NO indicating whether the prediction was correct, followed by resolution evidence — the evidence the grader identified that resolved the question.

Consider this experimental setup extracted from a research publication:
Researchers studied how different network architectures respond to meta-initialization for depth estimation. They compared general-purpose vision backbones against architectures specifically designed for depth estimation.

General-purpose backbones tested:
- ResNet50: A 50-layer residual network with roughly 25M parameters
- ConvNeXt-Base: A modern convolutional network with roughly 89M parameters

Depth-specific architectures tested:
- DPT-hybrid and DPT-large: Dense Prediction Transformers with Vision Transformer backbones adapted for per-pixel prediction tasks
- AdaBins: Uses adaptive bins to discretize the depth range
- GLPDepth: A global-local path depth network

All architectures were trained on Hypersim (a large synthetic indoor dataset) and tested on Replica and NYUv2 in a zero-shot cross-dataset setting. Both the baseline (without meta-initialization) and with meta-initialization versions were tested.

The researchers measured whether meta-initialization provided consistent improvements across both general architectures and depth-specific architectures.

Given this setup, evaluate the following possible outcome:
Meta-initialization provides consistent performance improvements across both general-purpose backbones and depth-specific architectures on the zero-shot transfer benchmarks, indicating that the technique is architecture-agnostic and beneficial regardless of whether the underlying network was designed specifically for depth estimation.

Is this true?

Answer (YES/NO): YES